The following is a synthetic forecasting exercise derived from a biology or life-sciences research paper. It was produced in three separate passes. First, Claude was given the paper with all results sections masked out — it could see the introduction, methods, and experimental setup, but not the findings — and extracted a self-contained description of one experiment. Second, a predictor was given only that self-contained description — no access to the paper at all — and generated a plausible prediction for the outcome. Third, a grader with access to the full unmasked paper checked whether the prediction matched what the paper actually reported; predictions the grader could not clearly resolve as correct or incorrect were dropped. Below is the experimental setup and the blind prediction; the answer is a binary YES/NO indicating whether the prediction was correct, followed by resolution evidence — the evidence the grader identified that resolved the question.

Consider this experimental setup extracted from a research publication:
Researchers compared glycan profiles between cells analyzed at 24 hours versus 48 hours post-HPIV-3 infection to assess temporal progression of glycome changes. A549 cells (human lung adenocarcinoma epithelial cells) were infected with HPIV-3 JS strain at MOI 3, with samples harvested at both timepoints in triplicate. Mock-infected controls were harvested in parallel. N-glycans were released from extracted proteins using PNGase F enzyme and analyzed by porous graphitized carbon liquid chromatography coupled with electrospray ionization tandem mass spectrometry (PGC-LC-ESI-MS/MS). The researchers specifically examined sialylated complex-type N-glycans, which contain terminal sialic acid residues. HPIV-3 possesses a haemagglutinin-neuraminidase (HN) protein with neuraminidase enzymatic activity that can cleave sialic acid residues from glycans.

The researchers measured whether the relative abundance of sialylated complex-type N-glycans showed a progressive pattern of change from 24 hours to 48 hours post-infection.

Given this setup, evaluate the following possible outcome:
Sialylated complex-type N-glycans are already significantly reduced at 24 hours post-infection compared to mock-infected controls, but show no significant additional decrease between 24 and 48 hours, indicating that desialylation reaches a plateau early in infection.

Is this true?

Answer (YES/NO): YES